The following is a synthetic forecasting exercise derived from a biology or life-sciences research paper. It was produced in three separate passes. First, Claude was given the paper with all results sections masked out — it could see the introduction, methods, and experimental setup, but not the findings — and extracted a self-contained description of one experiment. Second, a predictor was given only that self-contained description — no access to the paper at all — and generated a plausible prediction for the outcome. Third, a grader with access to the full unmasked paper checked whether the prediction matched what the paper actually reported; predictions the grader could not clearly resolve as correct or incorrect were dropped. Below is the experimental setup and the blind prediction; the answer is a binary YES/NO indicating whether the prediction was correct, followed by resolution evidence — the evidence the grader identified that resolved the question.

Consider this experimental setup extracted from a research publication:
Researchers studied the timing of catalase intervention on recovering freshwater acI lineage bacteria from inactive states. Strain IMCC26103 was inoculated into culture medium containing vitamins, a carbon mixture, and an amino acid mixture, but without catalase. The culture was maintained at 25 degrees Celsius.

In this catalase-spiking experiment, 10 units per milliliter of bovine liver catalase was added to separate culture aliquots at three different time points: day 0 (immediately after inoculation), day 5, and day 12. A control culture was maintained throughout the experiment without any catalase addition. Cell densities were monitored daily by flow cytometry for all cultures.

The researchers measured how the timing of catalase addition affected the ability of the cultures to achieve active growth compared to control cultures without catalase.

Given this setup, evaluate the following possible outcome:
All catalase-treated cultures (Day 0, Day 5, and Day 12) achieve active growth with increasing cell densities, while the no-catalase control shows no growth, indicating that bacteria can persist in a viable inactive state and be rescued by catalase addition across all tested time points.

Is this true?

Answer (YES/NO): YES